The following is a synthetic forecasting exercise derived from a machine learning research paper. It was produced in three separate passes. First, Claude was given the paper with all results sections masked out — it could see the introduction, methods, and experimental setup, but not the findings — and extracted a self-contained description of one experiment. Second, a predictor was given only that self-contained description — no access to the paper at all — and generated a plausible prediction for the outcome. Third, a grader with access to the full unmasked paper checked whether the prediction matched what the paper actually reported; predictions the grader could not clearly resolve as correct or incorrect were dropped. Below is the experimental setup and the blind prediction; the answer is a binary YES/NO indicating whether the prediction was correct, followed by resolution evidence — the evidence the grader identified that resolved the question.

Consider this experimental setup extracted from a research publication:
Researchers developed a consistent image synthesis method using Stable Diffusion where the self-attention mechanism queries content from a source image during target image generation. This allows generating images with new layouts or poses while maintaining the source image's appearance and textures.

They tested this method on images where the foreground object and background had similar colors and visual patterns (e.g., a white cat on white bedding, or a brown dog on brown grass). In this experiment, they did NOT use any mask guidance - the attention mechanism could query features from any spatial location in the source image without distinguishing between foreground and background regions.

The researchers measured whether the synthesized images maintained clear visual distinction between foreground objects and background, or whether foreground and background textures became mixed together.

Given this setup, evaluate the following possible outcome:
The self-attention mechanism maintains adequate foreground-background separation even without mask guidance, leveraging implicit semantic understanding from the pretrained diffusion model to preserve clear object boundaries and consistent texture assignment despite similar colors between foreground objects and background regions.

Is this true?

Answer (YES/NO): NO